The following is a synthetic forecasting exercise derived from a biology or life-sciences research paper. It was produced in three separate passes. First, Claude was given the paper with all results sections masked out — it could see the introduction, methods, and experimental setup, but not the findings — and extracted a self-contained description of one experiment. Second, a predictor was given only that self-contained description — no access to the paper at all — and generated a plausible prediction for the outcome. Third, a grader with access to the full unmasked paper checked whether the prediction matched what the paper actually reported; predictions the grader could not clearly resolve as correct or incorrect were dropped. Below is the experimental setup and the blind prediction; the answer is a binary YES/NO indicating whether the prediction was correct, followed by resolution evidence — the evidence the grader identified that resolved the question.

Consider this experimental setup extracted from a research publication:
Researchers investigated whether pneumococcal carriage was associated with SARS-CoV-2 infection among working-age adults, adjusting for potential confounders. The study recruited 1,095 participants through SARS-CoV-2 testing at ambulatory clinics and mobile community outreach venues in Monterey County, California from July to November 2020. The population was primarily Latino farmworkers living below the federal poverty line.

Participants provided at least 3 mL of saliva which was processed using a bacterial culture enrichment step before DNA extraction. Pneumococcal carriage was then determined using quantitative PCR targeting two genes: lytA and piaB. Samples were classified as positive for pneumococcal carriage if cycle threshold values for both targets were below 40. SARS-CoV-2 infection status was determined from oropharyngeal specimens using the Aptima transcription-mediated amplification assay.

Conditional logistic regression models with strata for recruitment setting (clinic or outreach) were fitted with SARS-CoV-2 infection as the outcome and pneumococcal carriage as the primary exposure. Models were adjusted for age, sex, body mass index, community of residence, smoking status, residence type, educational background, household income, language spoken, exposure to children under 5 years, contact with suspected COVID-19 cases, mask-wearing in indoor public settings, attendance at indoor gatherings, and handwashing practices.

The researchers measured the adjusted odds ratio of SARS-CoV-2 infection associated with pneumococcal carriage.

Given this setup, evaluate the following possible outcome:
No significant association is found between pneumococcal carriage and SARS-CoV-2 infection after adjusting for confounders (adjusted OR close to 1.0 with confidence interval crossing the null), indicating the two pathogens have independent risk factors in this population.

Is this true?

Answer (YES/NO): NO